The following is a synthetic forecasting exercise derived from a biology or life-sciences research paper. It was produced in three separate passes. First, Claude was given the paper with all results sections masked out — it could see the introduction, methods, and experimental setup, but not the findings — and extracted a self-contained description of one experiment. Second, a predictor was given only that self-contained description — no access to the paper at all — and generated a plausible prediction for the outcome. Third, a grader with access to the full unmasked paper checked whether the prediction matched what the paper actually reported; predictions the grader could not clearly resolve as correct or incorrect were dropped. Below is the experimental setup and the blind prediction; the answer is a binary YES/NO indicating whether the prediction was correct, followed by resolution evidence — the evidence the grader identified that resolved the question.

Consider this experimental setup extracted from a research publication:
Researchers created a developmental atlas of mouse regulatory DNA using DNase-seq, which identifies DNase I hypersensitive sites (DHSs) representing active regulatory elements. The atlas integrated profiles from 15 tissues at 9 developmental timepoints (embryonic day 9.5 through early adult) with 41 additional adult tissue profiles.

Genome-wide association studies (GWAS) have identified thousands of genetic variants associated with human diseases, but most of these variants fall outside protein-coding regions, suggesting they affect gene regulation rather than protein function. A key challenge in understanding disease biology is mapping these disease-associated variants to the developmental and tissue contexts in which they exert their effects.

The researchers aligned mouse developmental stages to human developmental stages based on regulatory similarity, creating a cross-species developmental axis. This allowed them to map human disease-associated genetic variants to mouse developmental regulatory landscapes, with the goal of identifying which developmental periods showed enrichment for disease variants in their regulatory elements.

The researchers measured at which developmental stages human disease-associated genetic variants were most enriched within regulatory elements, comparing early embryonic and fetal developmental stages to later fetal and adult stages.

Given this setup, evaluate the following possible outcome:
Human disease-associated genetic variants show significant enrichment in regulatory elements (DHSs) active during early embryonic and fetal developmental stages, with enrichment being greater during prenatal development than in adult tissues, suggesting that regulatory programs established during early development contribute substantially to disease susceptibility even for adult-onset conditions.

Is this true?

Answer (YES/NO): YES